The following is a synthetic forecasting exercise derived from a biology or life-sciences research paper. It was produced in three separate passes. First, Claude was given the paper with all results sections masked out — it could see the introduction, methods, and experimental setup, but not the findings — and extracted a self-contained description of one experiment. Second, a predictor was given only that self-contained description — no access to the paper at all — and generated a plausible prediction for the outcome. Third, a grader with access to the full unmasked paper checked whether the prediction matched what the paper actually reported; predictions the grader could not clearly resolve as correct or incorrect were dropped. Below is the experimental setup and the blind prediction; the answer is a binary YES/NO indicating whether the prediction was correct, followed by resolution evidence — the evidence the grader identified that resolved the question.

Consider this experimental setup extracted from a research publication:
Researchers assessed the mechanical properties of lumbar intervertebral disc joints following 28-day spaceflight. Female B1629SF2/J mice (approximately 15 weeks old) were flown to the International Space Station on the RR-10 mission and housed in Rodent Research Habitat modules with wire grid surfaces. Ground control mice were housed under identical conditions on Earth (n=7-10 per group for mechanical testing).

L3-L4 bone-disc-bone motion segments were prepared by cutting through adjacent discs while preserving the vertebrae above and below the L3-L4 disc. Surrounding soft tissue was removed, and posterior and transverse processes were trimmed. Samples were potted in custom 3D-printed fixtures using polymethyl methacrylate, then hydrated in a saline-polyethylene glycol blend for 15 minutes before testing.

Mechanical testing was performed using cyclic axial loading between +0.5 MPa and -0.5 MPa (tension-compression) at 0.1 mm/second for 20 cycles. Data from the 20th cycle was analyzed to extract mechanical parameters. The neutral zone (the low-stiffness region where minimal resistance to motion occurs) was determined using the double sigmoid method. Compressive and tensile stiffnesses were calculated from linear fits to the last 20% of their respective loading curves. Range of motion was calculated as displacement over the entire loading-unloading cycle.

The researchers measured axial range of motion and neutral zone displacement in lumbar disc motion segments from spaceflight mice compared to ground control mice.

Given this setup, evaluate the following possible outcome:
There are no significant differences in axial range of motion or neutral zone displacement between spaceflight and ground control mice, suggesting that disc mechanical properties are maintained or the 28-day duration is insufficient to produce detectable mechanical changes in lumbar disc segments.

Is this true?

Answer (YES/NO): YES